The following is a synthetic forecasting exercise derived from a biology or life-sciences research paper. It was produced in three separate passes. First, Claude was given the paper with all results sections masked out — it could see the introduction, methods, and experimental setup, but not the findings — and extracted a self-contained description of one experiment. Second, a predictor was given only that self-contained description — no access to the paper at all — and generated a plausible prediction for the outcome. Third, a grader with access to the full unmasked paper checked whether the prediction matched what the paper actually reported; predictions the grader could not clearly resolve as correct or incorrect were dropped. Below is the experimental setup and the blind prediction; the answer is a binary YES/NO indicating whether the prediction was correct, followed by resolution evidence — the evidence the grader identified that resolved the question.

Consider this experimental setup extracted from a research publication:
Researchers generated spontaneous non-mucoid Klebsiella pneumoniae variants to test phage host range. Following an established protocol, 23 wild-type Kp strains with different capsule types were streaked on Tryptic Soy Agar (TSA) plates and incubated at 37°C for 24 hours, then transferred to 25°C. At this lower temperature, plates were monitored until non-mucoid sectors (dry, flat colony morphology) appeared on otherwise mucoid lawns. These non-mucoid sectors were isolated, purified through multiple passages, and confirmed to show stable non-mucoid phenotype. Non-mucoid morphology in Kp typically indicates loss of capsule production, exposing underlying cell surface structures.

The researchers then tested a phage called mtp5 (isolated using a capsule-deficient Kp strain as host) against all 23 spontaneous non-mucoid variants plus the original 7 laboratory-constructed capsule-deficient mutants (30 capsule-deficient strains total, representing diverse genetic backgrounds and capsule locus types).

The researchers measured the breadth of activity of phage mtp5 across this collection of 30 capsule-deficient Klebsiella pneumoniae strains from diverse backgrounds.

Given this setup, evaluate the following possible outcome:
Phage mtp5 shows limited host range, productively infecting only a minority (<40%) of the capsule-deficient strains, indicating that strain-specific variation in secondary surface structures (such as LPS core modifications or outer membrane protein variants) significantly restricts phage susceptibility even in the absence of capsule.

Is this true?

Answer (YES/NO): NO